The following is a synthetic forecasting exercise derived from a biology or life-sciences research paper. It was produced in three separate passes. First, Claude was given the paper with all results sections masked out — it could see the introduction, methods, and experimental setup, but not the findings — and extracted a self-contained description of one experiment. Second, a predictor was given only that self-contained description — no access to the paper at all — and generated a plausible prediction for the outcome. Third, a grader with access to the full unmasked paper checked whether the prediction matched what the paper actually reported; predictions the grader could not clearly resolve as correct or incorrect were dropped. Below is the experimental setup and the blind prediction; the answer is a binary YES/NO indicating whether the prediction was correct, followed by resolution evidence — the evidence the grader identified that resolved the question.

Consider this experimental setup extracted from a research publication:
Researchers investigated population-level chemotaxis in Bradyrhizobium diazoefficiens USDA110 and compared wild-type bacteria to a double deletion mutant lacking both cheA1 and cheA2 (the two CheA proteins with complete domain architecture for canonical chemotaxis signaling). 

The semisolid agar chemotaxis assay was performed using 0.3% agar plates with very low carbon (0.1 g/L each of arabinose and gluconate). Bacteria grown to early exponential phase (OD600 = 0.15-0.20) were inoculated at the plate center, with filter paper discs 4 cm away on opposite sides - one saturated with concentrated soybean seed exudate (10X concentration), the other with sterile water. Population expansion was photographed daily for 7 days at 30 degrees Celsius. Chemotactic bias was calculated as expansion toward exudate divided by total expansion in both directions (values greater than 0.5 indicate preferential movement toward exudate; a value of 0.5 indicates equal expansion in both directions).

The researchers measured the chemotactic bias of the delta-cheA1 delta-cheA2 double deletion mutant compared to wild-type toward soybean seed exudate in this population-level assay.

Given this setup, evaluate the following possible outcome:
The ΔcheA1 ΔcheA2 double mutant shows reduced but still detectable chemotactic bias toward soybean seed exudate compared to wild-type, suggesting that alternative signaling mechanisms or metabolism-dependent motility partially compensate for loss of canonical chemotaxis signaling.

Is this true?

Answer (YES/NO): NO